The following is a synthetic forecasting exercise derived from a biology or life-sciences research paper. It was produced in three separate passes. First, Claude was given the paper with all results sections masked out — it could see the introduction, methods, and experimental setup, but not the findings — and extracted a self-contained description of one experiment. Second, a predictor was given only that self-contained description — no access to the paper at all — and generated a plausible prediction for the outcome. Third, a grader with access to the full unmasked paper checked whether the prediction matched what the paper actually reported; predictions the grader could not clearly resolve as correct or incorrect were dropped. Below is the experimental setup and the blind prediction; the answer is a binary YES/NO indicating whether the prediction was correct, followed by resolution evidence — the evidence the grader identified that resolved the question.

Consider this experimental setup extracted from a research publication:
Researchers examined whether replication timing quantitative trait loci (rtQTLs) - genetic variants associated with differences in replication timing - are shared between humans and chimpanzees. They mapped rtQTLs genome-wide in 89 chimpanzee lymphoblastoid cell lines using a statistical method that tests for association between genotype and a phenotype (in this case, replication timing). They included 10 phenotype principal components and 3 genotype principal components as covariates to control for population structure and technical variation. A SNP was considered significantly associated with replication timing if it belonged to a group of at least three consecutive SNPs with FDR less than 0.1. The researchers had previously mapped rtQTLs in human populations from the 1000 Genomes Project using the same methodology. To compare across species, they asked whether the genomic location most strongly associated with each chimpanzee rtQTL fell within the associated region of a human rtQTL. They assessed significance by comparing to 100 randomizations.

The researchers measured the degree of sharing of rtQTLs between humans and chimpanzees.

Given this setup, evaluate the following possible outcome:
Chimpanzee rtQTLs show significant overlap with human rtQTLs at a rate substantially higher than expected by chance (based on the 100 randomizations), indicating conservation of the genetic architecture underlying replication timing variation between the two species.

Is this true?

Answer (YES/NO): NO